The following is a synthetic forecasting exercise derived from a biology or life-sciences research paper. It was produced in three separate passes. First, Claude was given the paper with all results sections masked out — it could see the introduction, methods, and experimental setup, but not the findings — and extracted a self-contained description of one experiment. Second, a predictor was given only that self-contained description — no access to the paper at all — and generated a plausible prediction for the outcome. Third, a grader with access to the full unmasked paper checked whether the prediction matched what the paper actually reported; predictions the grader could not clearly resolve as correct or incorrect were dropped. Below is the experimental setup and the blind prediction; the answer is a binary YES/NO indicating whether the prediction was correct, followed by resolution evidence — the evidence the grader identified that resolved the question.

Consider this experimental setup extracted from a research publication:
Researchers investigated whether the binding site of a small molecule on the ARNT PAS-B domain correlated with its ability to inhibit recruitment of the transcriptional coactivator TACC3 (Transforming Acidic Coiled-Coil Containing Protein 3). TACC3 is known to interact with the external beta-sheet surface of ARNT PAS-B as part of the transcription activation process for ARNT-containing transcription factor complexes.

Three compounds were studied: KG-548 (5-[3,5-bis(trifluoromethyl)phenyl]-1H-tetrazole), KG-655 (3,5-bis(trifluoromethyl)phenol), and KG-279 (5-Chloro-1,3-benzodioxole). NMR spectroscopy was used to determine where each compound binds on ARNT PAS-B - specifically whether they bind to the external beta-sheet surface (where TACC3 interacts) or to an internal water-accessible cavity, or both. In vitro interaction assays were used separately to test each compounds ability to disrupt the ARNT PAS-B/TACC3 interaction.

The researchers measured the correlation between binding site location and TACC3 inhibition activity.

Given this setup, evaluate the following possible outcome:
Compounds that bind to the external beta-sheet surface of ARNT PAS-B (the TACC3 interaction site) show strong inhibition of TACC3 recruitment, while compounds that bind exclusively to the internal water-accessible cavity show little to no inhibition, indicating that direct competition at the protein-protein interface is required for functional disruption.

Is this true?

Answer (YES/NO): YES